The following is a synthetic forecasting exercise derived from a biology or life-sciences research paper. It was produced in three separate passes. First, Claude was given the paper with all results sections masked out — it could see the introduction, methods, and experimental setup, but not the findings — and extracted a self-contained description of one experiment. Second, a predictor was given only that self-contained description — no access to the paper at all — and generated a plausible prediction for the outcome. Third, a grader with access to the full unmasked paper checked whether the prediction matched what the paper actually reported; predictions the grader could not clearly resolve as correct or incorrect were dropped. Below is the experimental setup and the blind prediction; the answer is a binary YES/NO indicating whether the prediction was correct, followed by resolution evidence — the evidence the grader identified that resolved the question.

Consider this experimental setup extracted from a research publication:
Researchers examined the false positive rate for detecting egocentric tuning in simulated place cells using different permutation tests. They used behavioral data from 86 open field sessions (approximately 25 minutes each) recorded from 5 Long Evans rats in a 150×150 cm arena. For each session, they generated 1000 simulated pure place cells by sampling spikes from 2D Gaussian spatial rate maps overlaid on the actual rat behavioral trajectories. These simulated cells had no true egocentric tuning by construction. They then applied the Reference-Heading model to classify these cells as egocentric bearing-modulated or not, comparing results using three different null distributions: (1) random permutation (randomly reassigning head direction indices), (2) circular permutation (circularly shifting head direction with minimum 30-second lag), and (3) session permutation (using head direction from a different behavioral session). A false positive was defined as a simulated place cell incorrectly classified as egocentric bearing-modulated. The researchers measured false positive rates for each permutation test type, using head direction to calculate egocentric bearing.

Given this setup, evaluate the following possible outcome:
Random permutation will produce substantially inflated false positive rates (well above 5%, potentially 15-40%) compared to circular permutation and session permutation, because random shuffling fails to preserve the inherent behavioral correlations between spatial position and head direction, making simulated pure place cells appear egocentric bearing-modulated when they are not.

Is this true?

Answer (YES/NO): NO